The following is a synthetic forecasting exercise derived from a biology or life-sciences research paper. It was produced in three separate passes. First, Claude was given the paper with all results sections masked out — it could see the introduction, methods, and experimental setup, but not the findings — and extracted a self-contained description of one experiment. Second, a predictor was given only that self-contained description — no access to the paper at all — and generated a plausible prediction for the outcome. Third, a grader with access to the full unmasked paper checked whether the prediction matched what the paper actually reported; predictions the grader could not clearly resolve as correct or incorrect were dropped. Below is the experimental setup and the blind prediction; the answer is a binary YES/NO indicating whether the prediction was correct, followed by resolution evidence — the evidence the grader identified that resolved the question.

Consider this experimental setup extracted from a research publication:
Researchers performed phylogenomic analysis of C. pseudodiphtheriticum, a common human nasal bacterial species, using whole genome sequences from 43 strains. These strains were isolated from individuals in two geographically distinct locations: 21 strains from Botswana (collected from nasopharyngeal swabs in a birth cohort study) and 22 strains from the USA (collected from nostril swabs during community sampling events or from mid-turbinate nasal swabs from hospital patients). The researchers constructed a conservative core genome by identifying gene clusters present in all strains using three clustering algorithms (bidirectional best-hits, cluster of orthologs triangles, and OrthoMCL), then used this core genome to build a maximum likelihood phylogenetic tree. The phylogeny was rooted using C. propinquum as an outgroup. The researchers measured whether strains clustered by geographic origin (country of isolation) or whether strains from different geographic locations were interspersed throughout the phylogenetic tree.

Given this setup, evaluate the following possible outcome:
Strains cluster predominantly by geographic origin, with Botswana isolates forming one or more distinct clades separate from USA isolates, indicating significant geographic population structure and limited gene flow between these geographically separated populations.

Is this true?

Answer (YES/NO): YES